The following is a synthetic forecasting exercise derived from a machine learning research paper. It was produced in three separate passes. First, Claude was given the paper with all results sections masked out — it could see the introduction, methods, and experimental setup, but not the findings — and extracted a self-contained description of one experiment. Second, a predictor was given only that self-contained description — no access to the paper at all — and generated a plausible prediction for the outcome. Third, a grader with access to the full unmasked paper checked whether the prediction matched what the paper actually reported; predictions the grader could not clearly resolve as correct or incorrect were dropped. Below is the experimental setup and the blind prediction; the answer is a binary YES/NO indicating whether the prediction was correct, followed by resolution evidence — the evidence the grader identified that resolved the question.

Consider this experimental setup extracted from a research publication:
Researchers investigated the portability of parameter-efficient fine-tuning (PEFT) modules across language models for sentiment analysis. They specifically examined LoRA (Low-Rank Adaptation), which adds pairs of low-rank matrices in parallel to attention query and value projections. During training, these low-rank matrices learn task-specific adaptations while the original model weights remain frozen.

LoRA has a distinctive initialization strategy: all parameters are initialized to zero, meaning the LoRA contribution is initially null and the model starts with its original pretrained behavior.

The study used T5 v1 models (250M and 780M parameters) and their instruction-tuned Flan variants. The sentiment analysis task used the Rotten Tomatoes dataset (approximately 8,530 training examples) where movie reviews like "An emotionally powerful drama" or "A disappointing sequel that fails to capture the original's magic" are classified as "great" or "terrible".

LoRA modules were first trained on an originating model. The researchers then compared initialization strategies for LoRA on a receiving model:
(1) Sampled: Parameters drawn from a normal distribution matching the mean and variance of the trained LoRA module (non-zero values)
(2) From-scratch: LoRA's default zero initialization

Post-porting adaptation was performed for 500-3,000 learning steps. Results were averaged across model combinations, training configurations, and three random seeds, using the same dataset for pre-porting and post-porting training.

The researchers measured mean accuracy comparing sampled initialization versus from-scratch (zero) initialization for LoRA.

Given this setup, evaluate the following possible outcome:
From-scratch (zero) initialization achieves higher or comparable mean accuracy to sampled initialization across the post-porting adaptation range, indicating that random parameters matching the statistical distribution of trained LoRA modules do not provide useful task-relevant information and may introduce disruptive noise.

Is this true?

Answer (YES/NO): YES